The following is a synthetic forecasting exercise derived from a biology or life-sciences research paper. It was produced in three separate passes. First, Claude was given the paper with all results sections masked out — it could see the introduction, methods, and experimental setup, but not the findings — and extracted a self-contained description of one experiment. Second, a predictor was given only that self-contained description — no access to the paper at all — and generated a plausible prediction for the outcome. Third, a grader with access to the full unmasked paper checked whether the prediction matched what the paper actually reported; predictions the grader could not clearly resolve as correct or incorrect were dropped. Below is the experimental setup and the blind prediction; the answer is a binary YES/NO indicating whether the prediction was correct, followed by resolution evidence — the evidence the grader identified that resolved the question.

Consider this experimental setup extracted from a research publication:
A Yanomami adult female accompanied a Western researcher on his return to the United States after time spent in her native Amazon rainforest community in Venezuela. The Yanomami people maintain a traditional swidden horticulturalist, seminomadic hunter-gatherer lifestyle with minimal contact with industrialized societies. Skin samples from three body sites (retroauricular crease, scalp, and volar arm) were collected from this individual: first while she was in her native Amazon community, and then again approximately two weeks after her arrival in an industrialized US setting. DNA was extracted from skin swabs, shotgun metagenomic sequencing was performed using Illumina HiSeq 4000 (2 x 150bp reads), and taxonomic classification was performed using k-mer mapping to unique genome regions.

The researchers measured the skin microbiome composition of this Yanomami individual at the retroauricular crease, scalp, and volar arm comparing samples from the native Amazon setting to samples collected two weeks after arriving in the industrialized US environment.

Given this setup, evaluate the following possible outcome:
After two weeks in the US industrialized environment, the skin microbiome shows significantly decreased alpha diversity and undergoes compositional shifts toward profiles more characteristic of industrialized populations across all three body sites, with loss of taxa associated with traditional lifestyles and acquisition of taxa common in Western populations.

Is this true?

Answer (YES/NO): NO